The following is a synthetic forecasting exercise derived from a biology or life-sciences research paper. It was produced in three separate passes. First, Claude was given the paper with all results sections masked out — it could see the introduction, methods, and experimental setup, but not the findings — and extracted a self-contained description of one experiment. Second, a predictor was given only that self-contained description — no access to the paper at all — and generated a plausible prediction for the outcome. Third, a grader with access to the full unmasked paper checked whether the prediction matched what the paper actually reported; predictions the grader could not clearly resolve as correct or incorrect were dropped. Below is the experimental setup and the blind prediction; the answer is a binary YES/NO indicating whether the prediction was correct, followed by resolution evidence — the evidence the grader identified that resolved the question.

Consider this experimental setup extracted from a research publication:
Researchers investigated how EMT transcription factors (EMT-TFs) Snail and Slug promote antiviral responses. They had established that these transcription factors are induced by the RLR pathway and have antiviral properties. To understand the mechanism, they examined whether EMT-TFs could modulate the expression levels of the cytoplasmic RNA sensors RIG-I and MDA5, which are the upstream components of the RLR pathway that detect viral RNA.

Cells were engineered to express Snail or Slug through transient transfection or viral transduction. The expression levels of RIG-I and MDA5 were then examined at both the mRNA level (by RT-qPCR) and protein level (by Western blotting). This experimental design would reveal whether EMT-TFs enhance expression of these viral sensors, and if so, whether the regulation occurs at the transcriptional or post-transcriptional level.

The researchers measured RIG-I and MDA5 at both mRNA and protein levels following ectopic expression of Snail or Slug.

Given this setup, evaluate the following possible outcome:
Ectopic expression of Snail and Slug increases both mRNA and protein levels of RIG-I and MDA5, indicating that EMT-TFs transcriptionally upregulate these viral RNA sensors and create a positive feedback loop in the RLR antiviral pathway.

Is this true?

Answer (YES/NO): NO